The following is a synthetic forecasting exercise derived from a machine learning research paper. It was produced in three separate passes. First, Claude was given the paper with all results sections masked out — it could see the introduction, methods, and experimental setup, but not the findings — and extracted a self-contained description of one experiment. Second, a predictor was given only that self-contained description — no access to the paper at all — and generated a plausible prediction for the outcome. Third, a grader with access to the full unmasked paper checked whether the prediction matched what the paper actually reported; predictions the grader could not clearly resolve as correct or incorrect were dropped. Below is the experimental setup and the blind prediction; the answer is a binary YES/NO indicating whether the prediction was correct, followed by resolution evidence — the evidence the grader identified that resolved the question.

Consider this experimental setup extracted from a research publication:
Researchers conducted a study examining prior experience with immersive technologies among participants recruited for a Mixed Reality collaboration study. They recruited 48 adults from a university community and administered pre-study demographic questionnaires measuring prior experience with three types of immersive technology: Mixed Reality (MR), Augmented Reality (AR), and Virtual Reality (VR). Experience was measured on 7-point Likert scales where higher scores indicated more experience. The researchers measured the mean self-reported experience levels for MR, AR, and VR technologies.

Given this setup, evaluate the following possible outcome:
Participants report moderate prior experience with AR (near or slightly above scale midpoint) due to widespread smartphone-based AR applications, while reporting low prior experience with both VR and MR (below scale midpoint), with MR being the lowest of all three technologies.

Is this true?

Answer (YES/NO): NO